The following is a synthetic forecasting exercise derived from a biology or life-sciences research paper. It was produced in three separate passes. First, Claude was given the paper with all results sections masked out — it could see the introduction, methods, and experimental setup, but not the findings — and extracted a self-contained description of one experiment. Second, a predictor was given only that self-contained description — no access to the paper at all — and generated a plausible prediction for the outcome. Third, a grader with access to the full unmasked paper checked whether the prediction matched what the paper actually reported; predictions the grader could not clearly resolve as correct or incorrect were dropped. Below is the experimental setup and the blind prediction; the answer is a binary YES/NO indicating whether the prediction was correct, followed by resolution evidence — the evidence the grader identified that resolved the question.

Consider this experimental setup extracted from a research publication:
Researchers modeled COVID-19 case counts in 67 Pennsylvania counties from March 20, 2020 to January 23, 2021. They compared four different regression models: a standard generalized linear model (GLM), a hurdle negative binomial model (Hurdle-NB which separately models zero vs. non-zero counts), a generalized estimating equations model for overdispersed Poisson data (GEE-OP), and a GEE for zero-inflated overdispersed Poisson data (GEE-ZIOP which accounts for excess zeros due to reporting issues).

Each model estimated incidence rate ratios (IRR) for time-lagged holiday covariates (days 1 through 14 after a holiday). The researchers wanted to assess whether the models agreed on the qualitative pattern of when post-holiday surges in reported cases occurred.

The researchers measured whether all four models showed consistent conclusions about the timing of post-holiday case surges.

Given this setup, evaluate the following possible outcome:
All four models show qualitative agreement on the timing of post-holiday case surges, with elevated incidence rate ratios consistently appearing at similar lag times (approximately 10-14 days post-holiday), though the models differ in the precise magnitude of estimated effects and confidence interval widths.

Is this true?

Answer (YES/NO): NO